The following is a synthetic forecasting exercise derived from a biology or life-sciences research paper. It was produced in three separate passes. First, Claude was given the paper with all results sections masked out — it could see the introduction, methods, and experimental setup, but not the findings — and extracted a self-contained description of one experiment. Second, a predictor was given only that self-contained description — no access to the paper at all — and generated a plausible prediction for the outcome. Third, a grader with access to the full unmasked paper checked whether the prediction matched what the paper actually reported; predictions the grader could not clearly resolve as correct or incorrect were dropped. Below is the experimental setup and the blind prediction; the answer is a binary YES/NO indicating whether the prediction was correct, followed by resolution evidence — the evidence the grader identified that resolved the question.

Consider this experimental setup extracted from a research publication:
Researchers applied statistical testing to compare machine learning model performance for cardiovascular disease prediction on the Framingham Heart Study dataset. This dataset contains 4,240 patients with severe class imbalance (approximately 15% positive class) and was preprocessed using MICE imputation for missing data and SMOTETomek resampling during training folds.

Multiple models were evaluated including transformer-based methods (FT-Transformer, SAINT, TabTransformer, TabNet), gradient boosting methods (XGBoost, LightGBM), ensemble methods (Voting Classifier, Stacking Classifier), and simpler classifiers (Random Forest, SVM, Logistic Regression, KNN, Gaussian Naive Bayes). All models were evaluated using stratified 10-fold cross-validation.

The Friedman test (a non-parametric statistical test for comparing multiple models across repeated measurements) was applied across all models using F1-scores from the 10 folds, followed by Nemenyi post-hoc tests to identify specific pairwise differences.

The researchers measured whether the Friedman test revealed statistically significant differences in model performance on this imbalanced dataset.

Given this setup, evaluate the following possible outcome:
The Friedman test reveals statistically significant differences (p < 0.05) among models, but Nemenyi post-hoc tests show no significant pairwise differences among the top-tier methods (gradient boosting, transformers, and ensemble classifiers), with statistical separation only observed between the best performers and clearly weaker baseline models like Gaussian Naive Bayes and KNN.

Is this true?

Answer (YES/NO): NO